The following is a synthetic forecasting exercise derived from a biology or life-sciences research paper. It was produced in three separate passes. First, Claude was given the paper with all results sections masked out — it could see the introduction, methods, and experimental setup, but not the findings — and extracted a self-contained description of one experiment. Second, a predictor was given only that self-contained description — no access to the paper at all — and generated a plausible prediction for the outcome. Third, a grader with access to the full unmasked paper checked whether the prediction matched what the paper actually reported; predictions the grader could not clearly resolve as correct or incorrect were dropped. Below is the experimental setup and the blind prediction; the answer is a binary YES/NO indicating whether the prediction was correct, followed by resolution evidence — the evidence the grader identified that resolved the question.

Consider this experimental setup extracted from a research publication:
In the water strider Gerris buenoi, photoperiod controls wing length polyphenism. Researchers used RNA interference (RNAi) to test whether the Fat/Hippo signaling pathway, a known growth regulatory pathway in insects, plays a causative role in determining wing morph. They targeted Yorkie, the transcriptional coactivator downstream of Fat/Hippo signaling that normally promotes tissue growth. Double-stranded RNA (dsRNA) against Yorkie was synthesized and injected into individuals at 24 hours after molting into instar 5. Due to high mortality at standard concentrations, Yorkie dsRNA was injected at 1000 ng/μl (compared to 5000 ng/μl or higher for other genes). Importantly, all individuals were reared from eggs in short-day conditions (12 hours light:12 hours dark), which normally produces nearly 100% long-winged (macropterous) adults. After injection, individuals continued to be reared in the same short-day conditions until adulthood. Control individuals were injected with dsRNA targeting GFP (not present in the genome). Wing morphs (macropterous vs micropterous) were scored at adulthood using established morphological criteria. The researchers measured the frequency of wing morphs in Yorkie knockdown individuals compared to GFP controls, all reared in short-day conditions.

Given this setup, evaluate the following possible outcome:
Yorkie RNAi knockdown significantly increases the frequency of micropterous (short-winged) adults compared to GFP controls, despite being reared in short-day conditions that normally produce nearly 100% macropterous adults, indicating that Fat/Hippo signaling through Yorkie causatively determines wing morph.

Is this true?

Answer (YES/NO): YES